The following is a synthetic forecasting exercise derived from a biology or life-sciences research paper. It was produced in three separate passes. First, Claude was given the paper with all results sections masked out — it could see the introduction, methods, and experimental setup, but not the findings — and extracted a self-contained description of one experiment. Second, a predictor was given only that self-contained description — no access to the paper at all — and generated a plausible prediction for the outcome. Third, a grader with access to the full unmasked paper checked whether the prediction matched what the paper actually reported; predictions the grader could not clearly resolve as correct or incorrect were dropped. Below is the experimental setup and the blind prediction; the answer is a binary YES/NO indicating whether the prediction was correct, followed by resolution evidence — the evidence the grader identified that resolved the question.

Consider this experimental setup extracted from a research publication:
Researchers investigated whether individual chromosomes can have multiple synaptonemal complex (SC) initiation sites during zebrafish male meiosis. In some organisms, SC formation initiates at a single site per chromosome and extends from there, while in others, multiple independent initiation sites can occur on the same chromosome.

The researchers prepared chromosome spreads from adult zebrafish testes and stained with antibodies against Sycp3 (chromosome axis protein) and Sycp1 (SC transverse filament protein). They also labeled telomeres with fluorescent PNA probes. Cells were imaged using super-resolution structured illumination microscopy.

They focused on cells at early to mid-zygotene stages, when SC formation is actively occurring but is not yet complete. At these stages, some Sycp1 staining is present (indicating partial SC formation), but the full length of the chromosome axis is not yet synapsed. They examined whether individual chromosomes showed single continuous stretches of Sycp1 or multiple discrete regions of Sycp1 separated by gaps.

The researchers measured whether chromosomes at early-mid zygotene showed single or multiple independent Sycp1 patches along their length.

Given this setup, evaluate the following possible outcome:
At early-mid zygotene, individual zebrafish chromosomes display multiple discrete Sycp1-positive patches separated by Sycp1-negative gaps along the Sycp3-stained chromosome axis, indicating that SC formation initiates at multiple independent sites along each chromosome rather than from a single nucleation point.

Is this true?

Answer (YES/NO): NO